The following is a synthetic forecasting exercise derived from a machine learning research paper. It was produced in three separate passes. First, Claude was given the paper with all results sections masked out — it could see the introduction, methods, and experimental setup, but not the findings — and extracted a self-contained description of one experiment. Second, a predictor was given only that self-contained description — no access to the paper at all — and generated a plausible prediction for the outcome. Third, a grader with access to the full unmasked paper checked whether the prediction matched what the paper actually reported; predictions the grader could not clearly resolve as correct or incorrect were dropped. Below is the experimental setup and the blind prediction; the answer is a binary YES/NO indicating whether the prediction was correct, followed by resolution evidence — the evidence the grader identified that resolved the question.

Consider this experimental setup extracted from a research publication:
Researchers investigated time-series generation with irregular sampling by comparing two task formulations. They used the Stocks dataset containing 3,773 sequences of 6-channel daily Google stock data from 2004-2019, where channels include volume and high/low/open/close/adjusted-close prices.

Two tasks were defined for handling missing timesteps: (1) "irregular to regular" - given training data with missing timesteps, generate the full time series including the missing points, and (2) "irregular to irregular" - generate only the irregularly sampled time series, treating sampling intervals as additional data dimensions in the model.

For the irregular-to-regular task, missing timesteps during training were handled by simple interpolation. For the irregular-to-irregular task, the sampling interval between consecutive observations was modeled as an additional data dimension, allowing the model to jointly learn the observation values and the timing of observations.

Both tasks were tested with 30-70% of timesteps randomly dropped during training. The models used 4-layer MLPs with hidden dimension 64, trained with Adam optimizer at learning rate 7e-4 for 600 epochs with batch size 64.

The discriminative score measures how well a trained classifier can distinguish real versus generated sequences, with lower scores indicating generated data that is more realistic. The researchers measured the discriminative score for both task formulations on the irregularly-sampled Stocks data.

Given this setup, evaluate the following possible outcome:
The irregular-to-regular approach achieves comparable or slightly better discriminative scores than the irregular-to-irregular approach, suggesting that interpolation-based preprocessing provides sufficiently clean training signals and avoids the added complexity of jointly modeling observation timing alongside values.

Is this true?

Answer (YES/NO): NO